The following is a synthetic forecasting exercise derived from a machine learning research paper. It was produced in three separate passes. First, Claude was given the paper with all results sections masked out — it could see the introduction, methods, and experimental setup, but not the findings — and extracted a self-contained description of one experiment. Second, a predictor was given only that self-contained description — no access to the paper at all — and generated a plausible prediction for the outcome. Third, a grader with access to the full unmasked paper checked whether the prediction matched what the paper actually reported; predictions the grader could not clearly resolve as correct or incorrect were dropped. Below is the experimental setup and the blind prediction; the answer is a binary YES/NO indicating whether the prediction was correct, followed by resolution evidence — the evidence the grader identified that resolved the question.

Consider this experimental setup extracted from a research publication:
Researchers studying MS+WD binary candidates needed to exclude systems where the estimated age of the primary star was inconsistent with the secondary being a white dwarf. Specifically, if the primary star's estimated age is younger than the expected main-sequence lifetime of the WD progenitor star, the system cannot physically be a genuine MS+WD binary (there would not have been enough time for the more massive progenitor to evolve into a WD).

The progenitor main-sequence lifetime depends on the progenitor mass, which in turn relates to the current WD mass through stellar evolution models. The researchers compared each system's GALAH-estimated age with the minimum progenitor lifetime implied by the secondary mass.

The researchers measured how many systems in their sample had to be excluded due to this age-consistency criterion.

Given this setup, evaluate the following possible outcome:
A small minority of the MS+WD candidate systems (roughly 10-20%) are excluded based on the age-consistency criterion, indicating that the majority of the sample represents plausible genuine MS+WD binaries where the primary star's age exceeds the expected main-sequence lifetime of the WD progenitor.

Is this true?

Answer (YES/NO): NO